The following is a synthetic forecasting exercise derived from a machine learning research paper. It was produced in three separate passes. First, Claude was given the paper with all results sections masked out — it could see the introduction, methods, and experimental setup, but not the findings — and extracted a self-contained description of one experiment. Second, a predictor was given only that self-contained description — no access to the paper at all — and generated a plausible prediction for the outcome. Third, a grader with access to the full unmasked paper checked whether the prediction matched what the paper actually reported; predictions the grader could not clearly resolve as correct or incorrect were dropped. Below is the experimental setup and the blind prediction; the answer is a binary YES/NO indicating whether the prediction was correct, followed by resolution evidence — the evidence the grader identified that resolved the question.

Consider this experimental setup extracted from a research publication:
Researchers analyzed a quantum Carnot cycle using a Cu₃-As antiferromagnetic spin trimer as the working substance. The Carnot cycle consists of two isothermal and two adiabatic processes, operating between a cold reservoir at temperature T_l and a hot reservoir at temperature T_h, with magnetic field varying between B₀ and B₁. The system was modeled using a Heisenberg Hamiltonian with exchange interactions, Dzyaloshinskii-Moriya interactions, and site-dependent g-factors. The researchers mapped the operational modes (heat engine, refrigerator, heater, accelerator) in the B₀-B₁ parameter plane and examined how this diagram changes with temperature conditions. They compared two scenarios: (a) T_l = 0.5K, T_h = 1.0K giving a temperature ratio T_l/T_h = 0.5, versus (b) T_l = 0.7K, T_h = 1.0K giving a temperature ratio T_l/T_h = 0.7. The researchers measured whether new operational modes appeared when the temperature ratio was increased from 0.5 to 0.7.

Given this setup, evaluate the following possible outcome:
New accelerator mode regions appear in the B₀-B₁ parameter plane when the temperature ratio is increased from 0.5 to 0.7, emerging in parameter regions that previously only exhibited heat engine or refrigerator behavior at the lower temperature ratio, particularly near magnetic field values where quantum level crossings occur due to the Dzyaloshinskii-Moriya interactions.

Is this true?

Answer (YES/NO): NO